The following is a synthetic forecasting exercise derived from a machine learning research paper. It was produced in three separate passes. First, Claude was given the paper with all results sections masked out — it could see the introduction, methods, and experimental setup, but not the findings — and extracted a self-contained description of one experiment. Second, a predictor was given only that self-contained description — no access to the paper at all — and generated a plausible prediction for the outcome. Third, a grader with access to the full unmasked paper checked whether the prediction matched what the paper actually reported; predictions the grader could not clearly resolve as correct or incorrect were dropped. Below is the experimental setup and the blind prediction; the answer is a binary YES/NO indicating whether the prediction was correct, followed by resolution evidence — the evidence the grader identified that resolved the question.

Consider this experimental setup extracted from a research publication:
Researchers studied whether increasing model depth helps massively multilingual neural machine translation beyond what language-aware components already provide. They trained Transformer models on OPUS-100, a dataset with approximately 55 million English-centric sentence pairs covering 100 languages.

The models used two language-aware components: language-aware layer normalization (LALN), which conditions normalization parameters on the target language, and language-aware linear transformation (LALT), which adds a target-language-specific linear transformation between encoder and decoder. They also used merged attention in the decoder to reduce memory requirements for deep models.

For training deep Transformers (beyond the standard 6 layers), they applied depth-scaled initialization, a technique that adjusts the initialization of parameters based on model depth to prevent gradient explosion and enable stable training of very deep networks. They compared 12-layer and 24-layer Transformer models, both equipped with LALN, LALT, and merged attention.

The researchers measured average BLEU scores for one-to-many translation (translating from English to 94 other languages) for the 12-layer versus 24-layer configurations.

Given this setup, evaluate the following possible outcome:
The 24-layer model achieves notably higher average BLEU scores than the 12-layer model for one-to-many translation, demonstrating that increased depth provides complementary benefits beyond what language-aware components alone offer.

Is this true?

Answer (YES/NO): YES